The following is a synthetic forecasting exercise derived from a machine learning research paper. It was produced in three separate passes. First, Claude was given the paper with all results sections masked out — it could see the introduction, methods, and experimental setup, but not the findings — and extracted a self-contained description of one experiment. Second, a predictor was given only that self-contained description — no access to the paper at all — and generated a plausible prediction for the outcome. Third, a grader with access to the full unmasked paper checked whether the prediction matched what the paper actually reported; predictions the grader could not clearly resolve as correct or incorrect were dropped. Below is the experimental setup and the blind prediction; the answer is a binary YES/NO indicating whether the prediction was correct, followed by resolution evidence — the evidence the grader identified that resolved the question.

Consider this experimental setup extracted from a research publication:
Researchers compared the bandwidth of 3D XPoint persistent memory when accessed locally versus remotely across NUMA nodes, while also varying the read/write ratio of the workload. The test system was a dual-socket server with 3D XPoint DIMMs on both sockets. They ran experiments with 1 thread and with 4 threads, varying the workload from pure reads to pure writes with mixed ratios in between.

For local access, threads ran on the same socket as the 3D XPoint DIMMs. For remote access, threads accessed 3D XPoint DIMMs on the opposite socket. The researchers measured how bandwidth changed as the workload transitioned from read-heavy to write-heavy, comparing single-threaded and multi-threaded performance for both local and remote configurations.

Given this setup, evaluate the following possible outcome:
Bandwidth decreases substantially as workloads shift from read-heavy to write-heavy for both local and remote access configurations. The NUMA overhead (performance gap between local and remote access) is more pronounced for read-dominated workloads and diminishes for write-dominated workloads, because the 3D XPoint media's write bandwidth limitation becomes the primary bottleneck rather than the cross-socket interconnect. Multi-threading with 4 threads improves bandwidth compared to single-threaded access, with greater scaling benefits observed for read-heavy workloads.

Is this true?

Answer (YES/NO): NO